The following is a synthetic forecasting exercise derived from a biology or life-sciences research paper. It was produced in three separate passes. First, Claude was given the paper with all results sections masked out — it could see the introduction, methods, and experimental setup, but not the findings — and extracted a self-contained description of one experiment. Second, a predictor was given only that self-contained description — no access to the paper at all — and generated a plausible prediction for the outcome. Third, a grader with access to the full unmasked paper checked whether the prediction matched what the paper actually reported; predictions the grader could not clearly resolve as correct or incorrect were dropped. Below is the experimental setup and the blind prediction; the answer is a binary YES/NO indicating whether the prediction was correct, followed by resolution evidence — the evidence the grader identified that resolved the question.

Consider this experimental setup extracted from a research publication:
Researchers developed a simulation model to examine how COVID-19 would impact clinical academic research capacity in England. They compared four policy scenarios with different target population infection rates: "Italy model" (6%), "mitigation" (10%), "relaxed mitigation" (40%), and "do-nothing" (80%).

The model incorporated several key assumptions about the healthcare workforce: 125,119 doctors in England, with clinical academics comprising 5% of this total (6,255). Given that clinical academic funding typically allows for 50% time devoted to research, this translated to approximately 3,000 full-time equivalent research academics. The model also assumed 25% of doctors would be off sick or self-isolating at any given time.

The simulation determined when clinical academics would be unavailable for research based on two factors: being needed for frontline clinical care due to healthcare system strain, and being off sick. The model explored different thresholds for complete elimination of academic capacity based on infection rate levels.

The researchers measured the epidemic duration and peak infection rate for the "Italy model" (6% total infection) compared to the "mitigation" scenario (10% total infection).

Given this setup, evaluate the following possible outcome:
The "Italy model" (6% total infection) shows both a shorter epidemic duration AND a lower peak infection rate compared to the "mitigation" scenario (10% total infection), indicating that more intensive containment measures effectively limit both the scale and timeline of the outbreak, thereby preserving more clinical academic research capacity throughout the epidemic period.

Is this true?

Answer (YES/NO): YES